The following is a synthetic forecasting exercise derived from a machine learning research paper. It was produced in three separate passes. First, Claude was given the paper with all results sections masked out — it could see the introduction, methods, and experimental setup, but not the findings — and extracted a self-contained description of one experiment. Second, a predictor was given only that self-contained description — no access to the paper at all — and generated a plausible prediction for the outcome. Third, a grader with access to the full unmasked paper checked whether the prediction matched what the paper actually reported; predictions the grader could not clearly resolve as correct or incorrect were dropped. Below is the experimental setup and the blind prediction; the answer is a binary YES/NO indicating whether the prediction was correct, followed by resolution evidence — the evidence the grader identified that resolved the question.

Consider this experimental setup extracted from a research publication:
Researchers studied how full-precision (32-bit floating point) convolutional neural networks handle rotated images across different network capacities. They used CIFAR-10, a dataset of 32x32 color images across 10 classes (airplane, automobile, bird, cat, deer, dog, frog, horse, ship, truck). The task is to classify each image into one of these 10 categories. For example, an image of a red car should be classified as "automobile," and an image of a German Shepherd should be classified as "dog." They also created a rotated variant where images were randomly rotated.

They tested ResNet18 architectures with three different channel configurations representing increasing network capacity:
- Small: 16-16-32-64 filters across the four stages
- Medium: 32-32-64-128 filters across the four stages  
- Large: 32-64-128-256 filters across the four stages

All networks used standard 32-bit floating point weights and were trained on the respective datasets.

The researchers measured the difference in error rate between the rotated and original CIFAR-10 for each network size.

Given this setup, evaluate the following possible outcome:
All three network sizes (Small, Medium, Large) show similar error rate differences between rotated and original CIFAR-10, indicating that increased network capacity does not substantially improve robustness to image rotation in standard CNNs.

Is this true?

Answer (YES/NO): NO